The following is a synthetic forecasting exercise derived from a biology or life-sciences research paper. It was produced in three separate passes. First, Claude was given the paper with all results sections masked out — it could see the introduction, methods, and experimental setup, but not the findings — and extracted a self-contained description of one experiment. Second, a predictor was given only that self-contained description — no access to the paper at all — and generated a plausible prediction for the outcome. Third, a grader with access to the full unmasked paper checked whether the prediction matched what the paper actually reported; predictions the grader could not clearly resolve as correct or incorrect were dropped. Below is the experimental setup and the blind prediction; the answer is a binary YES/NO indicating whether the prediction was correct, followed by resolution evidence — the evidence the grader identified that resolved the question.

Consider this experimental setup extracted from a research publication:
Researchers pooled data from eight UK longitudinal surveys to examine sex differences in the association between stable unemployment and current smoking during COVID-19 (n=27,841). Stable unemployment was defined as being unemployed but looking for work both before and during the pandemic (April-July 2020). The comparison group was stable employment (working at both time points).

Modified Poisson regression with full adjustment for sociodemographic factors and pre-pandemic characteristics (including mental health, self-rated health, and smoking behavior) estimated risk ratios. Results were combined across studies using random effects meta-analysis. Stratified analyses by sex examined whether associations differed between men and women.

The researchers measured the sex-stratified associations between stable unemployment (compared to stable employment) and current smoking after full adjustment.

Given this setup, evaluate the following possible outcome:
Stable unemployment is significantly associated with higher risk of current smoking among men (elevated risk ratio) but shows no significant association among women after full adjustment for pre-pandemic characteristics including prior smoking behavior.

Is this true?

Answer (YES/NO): NO